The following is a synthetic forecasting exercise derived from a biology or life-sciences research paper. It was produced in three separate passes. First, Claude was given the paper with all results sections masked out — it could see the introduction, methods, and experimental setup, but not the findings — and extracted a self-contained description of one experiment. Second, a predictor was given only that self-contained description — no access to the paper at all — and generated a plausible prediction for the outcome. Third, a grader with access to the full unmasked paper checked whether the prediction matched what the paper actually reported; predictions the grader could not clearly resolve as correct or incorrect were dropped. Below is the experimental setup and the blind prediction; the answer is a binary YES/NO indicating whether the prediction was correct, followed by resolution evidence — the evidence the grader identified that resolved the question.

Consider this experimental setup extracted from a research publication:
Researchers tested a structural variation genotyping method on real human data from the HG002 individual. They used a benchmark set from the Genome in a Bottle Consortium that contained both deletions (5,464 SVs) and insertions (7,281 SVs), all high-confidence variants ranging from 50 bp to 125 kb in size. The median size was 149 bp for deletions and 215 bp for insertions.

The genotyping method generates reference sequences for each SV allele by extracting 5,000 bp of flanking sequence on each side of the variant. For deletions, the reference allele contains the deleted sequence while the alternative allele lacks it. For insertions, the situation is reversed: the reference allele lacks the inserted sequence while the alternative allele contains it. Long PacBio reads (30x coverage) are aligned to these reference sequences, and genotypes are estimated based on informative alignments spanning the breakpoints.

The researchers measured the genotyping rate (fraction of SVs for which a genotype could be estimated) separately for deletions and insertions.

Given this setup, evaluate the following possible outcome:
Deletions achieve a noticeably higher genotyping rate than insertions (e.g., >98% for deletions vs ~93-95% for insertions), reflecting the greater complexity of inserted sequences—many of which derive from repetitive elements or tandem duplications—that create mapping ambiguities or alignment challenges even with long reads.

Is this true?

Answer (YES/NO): NO